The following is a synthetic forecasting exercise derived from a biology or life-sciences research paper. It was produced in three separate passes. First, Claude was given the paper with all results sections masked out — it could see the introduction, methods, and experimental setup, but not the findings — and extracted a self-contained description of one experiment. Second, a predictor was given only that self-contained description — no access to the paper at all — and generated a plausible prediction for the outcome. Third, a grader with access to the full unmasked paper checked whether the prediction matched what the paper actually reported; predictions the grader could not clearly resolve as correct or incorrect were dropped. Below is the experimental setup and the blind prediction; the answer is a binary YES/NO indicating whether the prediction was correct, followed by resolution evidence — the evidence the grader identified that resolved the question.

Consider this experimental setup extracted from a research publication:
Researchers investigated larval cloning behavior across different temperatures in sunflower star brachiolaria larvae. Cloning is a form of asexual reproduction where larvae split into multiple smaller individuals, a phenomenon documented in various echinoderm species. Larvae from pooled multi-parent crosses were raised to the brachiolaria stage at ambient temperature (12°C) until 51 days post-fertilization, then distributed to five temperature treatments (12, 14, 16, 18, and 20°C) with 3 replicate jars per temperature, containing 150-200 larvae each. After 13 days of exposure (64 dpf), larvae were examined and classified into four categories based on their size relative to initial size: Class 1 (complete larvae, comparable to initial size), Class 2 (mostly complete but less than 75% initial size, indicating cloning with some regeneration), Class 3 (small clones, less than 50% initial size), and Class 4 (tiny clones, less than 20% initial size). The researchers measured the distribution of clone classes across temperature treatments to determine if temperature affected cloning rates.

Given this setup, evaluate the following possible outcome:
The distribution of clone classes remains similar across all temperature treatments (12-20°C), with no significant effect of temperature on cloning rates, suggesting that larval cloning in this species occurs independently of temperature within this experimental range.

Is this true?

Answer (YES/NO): NO